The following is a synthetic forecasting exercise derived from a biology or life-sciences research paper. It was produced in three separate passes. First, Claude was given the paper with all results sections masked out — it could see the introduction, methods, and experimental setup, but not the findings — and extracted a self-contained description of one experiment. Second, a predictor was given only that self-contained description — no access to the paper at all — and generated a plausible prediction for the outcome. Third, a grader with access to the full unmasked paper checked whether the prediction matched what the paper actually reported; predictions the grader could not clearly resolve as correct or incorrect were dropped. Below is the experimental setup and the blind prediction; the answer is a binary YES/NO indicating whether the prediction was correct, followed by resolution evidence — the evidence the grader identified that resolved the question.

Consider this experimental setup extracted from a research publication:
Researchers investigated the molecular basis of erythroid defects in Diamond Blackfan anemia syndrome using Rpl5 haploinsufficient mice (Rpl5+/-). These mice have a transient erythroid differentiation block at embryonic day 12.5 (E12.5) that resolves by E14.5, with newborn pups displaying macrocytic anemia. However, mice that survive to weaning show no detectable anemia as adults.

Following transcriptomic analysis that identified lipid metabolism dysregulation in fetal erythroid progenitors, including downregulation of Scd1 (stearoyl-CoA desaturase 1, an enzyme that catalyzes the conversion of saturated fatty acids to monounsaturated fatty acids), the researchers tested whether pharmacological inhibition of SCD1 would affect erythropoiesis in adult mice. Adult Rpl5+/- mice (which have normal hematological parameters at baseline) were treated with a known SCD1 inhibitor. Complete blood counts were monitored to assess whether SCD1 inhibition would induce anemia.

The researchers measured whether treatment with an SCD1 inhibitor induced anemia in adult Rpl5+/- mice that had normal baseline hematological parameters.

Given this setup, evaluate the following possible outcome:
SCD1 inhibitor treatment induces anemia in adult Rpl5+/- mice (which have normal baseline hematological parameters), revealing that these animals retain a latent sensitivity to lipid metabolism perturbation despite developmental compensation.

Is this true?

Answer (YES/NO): NO